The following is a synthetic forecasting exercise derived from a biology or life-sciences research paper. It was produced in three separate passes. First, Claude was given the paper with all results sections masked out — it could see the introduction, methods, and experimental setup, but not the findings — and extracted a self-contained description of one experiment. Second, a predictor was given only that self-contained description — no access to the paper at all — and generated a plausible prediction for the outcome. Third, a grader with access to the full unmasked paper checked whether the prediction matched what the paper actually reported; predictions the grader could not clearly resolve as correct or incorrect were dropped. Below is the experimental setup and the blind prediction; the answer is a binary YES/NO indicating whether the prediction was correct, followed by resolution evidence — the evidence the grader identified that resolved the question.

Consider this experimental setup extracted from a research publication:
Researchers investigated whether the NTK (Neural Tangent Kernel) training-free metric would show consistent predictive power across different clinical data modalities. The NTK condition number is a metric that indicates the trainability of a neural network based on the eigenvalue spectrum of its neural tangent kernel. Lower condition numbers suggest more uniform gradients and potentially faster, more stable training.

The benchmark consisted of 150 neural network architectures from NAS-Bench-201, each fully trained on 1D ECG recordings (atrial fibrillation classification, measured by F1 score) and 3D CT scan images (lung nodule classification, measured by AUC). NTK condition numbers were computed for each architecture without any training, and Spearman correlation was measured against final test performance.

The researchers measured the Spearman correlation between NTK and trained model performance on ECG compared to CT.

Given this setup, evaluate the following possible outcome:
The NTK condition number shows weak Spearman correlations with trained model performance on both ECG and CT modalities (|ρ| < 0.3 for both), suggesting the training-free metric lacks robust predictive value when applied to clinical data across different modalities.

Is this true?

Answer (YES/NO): NO